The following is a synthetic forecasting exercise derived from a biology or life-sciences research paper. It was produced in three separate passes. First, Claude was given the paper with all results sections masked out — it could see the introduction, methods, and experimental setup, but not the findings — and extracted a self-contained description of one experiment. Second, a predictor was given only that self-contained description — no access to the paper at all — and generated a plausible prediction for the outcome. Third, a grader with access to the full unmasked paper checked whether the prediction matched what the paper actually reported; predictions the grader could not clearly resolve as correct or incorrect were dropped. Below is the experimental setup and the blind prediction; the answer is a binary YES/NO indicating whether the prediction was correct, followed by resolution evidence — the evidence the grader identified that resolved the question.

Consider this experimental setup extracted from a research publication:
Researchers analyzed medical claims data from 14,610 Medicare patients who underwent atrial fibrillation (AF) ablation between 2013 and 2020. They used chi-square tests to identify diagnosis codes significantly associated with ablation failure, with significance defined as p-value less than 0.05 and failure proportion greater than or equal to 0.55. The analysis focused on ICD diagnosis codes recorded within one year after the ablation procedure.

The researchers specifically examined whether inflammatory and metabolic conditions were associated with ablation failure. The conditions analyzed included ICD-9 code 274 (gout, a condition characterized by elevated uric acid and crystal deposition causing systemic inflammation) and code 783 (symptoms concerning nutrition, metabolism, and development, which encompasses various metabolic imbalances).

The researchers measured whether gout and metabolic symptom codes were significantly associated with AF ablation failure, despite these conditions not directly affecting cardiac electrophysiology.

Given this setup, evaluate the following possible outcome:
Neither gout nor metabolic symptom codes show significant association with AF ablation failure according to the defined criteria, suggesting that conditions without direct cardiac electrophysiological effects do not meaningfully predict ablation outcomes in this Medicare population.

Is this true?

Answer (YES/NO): NO